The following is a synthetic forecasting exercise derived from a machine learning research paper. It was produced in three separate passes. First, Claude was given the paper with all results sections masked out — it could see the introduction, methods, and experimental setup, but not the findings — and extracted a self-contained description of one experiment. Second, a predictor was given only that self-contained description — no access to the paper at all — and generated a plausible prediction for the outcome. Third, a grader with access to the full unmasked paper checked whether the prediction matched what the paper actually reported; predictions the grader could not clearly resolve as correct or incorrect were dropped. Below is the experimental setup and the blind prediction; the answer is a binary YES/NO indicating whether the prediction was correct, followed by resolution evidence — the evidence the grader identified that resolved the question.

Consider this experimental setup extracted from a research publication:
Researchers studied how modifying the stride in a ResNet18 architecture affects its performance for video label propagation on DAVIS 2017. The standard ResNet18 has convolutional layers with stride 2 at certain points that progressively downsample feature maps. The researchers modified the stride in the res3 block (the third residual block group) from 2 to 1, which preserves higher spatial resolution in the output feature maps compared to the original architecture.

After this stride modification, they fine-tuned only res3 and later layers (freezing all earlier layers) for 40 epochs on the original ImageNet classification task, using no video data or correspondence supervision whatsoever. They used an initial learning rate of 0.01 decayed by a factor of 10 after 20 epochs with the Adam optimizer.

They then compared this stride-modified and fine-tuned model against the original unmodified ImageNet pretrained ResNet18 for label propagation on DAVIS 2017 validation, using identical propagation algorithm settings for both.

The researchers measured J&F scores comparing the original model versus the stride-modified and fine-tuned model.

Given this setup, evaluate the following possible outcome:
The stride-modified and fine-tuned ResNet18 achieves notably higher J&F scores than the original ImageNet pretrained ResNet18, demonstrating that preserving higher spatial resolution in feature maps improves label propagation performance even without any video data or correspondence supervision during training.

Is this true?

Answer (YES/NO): YES